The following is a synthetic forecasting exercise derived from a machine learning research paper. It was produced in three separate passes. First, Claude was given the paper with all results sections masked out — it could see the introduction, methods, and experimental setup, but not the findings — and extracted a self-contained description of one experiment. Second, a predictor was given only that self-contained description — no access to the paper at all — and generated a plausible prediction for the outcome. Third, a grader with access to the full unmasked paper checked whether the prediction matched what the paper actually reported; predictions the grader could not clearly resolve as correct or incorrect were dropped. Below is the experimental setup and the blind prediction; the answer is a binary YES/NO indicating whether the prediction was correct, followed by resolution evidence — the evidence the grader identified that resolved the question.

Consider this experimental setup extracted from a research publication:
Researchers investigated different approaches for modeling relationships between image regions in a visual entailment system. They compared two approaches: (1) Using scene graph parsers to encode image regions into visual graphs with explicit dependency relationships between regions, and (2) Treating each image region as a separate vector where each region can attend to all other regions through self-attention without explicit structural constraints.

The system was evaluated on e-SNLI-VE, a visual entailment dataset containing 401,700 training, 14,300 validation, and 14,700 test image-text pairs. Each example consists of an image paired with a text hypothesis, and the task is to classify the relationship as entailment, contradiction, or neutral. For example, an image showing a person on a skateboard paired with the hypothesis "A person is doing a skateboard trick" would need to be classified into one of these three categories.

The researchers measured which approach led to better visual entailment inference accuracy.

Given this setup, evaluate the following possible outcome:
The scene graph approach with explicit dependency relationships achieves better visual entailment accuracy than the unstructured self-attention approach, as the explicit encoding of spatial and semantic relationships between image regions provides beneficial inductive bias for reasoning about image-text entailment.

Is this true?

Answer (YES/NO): NO